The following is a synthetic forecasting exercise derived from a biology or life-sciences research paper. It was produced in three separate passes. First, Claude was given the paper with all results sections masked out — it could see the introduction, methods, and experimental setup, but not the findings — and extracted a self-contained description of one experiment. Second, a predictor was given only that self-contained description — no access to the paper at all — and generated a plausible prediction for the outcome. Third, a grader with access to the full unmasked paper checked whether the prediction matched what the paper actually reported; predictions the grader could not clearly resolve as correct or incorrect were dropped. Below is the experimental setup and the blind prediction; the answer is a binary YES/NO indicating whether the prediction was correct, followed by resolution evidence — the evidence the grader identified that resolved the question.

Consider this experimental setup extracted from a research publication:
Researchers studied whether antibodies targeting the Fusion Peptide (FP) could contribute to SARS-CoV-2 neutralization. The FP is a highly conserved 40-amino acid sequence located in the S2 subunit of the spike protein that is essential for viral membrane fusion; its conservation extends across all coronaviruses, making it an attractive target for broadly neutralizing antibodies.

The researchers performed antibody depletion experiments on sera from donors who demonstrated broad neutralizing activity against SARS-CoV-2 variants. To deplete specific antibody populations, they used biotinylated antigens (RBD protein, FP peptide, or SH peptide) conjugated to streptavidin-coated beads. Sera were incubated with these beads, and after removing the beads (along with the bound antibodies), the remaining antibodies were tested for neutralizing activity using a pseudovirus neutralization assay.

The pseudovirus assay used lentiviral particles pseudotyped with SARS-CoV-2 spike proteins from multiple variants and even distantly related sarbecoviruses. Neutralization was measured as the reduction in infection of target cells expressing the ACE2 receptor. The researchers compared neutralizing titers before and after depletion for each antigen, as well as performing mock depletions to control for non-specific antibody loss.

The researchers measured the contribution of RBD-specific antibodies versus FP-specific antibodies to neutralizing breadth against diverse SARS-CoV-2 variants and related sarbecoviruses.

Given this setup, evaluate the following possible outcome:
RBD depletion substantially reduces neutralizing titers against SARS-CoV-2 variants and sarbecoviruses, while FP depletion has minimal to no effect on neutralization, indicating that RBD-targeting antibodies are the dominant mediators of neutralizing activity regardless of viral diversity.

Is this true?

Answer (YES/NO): YES